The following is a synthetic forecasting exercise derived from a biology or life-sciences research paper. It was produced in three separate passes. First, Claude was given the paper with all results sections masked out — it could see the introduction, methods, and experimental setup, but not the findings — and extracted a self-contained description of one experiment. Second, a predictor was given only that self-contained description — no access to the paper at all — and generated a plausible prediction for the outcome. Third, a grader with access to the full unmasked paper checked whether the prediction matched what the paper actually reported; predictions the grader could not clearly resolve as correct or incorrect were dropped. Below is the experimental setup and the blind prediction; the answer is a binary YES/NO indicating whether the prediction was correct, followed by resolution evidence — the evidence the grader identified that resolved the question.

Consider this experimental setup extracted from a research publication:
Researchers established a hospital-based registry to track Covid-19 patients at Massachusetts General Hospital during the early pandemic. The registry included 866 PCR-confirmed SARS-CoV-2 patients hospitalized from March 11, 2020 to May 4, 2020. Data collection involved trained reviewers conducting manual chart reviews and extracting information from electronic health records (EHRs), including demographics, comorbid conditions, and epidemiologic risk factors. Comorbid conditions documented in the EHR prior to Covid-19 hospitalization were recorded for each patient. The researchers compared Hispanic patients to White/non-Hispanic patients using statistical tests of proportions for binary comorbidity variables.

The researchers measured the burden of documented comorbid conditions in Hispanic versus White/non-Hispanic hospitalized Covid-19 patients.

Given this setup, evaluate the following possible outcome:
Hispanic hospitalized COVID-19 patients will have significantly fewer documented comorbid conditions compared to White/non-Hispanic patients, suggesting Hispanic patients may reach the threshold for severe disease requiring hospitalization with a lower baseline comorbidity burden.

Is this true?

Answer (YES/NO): YES